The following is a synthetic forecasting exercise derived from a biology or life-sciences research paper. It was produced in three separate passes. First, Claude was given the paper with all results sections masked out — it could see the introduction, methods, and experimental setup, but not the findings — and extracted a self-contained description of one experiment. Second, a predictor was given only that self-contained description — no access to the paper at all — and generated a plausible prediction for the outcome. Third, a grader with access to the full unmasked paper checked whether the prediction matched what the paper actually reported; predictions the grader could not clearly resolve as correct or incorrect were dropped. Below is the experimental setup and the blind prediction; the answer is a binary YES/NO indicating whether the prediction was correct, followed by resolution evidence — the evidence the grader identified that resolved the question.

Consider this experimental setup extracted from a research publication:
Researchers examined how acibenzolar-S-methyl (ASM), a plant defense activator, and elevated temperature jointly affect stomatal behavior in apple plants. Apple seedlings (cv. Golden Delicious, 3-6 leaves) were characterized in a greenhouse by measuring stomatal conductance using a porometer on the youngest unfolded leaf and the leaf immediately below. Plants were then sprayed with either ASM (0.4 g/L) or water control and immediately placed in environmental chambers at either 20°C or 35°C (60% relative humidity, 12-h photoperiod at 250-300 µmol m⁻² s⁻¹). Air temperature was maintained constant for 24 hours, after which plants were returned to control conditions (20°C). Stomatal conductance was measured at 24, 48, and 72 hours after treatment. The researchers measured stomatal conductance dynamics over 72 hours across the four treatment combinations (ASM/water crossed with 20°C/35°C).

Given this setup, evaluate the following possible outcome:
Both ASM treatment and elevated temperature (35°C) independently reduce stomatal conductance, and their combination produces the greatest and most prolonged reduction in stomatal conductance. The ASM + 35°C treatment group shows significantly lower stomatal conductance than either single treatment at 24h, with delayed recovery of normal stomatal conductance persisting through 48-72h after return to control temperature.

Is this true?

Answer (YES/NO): NO